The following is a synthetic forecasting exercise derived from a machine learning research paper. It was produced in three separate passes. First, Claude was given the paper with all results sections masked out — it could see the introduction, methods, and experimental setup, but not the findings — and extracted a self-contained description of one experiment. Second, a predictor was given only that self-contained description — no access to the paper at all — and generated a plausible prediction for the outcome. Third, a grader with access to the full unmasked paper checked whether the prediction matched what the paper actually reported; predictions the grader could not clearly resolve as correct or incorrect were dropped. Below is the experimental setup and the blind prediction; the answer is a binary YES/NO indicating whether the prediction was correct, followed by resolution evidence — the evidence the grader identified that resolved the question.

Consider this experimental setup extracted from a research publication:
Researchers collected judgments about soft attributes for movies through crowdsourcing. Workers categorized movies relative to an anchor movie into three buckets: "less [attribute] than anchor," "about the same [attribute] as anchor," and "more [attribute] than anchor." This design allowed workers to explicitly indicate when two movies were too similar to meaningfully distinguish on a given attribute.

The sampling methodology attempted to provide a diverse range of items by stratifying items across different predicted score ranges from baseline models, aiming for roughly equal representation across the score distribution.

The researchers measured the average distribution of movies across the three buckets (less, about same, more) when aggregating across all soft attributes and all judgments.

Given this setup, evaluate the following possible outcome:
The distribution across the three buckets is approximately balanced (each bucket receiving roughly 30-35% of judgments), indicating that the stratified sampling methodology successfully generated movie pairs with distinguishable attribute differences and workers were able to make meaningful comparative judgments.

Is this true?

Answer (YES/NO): YES